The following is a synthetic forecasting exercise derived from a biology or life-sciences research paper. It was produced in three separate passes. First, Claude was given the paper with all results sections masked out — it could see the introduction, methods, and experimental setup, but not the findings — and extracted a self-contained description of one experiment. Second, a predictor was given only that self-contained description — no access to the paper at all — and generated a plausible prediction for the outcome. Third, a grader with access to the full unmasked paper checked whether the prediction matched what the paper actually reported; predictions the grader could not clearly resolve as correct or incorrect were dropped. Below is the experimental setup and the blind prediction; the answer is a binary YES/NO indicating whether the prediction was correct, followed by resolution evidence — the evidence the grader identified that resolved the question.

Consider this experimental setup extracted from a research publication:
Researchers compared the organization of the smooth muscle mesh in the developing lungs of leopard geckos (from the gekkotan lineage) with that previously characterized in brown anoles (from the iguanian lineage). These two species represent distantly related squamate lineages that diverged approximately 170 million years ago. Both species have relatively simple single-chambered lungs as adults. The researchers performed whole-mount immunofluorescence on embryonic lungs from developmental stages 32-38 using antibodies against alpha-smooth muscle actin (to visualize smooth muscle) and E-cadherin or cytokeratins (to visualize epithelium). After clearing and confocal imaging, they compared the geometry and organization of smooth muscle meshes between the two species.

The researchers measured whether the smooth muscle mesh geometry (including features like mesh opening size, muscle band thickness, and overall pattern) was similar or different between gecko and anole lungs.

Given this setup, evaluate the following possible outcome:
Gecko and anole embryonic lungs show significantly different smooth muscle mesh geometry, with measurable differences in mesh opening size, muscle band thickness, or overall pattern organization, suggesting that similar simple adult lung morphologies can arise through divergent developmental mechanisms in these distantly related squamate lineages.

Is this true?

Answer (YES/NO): NO